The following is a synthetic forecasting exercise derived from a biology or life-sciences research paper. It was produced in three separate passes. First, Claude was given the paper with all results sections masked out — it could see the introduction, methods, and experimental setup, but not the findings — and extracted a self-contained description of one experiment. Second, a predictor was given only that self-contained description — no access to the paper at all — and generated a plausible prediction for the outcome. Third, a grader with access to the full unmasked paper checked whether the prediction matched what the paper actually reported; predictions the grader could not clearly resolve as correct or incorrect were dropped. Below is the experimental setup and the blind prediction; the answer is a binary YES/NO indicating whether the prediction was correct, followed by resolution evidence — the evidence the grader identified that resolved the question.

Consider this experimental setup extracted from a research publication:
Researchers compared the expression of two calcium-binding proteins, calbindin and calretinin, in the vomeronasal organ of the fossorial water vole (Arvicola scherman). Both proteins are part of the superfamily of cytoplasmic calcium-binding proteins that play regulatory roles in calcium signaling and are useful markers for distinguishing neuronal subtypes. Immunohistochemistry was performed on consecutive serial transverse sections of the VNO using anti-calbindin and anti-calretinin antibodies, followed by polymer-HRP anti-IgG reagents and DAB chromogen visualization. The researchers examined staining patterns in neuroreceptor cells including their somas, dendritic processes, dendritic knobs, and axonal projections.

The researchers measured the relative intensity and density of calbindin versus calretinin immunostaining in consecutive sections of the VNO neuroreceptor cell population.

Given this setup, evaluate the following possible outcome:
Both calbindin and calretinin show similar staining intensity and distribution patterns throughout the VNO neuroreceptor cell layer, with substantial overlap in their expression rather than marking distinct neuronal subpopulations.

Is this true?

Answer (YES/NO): NO